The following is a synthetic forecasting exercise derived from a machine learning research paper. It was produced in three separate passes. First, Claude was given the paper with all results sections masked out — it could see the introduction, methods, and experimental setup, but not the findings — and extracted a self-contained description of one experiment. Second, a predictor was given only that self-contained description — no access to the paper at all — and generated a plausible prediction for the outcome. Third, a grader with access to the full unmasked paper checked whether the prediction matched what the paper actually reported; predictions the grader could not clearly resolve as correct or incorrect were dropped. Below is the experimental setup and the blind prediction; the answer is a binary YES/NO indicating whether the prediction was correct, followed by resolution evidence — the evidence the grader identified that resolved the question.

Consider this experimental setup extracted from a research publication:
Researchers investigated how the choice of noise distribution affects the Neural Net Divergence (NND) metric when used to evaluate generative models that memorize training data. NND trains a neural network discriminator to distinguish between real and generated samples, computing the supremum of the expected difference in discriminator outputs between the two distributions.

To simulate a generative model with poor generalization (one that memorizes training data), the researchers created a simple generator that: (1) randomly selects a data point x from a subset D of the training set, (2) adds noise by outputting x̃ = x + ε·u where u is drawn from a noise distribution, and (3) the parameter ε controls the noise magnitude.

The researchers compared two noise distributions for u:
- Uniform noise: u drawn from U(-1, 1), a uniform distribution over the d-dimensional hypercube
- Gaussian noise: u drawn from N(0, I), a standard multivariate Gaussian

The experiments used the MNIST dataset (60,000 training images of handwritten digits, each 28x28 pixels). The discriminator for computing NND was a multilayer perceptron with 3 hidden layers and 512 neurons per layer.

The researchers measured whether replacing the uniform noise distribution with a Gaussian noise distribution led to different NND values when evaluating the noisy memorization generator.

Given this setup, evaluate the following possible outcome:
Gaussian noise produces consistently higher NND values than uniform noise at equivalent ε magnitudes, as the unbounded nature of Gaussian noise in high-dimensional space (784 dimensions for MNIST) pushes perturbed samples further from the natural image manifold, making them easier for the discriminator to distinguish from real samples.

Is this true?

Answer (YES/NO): NO